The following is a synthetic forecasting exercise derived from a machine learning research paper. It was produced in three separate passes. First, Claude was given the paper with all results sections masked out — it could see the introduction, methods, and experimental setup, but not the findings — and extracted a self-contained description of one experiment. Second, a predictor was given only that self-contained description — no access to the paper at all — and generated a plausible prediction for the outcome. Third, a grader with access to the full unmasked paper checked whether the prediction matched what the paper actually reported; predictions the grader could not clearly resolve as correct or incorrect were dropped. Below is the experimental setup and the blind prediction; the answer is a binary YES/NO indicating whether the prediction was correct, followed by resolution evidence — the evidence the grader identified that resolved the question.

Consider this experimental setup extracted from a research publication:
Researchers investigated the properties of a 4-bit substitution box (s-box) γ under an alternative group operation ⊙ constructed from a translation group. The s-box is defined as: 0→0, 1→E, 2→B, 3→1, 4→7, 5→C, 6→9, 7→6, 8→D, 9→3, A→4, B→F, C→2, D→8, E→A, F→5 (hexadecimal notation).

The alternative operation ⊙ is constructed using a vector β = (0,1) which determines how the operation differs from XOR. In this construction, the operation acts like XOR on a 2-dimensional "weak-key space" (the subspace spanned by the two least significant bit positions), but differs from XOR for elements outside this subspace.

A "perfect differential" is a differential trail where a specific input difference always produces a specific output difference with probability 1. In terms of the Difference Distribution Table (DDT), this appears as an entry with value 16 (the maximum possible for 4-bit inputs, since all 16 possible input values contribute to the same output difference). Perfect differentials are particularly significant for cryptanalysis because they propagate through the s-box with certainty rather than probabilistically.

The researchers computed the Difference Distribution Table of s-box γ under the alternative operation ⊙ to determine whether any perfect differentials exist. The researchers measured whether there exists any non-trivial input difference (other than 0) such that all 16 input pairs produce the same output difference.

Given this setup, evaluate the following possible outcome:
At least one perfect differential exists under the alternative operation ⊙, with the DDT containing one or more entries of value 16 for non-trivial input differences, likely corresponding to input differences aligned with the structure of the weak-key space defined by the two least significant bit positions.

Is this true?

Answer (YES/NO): YES